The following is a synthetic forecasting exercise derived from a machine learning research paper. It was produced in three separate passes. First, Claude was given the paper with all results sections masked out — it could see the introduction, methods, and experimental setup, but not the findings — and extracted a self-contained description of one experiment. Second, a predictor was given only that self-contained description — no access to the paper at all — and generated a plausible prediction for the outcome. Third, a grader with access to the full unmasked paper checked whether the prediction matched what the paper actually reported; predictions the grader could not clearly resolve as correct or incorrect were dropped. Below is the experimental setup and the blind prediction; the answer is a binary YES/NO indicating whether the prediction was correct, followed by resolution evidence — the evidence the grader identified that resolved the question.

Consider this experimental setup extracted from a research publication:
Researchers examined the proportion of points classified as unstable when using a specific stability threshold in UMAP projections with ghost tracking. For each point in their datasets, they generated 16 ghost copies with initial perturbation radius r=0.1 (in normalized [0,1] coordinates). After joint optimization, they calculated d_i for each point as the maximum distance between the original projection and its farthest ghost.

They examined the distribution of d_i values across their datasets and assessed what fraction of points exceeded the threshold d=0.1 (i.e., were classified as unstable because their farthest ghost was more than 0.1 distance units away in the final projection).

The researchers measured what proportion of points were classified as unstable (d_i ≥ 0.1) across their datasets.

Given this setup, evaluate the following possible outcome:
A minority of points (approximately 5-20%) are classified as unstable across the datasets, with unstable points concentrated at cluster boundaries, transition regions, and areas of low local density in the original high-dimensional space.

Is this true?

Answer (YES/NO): NO